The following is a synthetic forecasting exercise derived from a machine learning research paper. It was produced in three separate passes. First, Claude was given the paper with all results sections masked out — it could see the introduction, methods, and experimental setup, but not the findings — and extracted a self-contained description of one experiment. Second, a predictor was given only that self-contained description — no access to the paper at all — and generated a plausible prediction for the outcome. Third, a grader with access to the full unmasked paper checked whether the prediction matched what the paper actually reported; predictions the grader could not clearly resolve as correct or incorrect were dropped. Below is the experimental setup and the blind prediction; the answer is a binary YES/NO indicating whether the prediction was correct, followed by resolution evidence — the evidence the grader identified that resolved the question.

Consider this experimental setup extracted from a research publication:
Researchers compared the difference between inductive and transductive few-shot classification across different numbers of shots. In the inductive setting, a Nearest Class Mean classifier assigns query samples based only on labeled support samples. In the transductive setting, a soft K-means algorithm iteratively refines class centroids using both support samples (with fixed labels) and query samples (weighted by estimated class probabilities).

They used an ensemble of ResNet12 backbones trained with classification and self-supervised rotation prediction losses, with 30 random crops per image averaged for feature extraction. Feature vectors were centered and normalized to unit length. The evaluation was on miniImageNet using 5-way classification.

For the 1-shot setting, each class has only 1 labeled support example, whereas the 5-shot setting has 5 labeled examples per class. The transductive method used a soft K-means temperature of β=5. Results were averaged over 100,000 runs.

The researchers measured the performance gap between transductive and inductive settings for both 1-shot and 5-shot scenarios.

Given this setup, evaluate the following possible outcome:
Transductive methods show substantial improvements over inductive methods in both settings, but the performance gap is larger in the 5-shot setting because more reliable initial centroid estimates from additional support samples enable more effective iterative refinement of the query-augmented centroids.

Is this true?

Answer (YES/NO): NO